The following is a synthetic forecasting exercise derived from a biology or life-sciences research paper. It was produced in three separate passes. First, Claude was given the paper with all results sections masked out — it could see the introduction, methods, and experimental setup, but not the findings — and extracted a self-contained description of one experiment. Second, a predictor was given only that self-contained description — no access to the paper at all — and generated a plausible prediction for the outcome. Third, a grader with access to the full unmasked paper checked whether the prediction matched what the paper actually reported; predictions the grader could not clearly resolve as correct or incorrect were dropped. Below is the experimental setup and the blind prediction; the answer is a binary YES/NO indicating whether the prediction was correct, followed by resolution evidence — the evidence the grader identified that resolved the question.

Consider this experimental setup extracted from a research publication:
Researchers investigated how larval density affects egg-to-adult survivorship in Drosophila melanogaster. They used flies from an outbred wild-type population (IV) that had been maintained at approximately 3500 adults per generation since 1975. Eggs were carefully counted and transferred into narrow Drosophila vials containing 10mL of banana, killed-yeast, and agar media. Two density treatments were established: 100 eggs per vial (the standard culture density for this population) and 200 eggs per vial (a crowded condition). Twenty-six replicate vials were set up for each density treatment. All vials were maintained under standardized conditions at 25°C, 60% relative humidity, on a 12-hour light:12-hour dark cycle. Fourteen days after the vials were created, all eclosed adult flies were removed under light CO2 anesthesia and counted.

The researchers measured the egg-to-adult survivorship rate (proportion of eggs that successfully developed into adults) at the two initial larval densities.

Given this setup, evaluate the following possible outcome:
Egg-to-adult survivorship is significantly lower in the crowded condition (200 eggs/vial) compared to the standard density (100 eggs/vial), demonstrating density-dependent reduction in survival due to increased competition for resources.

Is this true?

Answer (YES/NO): YES